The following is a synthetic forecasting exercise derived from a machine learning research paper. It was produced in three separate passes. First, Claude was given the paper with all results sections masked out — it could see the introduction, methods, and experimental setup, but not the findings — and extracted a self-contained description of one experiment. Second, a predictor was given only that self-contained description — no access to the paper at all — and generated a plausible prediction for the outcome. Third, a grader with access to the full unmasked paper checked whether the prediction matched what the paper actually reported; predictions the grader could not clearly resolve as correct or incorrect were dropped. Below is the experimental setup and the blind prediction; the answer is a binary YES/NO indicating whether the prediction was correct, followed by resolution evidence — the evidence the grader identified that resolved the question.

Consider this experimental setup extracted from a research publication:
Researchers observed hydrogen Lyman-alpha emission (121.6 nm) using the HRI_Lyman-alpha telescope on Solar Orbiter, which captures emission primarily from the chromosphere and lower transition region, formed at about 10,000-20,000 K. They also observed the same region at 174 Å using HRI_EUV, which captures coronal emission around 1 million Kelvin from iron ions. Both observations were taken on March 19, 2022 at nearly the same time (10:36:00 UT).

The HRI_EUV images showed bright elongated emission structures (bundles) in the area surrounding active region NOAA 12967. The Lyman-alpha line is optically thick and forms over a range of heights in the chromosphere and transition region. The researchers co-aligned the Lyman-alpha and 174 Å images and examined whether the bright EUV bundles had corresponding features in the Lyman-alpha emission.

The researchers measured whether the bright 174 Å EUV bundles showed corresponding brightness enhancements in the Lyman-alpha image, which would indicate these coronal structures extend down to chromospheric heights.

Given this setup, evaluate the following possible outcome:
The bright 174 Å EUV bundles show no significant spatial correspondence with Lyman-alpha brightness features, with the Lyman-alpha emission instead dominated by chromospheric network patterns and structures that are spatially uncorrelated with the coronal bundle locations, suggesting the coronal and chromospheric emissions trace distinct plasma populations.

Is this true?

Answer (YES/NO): NO